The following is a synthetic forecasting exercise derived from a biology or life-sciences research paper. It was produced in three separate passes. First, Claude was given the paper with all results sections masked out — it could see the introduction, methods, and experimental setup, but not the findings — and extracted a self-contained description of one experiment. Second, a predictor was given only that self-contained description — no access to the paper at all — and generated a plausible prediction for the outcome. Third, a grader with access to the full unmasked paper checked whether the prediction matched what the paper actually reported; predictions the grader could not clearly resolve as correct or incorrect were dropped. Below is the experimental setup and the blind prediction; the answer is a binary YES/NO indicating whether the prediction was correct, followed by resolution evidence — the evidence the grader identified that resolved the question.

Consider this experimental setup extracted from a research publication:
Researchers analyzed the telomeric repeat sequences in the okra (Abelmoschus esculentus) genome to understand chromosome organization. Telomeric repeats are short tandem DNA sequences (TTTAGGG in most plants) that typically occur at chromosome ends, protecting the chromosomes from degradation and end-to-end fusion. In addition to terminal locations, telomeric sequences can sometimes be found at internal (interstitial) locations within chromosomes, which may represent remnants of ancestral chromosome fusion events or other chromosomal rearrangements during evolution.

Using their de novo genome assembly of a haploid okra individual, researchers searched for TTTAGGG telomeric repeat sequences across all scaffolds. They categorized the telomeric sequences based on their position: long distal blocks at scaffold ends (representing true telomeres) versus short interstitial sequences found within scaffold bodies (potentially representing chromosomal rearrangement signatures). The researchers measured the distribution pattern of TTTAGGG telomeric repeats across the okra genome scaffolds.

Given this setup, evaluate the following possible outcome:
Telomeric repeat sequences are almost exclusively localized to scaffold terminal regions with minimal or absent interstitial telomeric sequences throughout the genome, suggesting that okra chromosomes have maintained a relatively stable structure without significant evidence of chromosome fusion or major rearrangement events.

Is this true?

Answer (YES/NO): NO